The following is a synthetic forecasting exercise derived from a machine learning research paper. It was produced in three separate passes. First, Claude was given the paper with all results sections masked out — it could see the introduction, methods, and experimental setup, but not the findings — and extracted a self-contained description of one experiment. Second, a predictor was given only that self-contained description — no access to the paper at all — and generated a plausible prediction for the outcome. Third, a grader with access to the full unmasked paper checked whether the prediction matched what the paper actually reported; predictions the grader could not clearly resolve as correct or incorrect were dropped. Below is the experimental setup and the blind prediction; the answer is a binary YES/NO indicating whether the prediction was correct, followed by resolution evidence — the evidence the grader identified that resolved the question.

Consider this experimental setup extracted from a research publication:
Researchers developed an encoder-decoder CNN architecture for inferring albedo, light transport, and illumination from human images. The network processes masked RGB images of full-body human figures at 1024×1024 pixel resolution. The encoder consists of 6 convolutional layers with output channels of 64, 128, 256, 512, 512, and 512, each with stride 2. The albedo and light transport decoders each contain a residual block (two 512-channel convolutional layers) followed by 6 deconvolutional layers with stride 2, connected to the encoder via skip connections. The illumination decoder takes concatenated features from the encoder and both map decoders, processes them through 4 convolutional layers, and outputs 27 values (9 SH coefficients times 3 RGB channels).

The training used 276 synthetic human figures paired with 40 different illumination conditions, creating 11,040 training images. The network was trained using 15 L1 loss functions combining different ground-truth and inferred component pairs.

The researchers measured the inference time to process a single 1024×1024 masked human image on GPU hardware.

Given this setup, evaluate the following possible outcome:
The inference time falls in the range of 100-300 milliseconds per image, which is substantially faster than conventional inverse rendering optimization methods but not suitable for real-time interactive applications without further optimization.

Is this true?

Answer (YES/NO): NO